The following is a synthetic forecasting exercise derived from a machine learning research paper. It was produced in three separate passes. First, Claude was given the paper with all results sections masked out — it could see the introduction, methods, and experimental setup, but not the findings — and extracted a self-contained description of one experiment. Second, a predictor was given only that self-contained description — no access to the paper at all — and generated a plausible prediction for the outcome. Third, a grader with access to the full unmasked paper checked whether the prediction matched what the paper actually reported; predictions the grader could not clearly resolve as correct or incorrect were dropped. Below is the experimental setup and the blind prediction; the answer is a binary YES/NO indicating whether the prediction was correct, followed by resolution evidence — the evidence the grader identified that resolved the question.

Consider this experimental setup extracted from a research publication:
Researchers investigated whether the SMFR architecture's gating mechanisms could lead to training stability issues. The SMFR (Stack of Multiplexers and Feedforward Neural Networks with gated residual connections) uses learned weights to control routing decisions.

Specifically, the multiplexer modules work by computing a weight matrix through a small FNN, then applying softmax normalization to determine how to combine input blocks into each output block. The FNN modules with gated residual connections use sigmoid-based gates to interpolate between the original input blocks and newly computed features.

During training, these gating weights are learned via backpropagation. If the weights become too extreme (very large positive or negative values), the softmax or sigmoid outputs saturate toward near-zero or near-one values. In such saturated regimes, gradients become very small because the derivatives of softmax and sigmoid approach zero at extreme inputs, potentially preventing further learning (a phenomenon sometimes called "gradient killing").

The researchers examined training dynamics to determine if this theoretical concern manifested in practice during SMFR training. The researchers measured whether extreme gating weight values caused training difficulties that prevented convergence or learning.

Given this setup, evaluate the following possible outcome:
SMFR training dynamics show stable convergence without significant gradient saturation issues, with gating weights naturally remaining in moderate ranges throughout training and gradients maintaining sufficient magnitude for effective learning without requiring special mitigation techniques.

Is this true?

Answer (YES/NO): NO